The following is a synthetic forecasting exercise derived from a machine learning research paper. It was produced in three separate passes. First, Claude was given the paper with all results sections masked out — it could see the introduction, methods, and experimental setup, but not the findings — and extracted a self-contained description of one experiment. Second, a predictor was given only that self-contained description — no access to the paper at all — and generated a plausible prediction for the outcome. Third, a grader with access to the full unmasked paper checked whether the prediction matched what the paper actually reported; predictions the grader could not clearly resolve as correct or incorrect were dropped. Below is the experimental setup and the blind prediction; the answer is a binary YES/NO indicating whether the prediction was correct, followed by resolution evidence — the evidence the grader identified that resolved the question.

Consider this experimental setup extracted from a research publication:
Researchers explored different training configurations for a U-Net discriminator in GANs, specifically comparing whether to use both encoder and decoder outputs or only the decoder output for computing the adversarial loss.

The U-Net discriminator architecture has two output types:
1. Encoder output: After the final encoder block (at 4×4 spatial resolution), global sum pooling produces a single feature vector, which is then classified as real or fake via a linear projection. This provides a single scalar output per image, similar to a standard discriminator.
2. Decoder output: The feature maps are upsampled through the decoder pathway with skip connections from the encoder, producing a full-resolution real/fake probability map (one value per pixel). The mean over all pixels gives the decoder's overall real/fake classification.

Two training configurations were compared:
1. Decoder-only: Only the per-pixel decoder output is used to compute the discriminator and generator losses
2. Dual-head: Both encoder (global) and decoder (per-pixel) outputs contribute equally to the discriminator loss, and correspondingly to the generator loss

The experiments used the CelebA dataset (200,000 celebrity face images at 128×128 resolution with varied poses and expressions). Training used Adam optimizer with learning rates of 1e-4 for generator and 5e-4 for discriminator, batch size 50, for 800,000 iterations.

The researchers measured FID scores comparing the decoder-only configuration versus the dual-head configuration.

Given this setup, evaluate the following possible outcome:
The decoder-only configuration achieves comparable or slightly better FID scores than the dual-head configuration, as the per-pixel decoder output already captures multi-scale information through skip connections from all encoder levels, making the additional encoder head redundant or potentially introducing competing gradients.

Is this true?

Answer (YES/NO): NO